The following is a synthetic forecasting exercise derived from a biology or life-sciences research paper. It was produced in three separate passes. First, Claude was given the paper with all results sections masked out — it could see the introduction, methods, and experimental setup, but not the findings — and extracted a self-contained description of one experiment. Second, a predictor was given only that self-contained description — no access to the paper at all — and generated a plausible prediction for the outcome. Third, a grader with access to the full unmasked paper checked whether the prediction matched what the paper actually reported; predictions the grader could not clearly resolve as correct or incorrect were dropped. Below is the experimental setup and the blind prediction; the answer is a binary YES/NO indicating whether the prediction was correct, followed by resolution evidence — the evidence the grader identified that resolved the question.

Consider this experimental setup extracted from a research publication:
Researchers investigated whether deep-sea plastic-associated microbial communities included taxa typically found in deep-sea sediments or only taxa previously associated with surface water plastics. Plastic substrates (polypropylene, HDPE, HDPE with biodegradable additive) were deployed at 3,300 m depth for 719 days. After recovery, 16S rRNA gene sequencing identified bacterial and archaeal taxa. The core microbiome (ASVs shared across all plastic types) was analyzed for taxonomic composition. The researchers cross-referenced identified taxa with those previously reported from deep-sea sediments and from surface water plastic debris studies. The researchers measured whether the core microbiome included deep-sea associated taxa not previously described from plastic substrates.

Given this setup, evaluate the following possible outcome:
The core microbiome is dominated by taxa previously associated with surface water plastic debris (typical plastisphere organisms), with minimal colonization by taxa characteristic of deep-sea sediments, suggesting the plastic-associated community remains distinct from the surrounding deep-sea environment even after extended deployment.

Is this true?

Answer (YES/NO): NO